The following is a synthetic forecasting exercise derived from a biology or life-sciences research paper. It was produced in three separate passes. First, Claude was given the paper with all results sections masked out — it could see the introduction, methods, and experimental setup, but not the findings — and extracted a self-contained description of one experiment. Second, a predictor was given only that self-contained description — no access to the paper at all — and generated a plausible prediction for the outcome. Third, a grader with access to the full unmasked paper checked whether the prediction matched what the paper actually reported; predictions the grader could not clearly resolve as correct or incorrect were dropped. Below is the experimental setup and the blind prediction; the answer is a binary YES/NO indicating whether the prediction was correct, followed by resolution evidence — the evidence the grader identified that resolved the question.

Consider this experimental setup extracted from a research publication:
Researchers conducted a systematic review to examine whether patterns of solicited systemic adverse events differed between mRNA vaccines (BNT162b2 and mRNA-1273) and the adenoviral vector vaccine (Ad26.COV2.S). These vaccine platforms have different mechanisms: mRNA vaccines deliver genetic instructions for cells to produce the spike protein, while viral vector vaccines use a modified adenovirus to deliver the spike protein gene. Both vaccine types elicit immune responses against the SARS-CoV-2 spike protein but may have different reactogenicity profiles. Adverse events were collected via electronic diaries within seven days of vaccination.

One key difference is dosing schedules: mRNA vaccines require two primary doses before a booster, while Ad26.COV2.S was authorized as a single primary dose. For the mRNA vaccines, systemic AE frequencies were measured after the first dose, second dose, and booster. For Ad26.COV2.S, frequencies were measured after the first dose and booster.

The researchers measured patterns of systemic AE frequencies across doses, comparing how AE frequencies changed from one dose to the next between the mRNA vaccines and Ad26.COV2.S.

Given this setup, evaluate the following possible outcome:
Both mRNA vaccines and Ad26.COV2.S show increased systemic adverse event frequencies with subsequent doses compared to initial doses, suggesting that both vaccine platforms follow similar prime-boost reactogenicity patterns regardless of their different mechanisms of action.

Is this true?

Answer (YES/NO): NO